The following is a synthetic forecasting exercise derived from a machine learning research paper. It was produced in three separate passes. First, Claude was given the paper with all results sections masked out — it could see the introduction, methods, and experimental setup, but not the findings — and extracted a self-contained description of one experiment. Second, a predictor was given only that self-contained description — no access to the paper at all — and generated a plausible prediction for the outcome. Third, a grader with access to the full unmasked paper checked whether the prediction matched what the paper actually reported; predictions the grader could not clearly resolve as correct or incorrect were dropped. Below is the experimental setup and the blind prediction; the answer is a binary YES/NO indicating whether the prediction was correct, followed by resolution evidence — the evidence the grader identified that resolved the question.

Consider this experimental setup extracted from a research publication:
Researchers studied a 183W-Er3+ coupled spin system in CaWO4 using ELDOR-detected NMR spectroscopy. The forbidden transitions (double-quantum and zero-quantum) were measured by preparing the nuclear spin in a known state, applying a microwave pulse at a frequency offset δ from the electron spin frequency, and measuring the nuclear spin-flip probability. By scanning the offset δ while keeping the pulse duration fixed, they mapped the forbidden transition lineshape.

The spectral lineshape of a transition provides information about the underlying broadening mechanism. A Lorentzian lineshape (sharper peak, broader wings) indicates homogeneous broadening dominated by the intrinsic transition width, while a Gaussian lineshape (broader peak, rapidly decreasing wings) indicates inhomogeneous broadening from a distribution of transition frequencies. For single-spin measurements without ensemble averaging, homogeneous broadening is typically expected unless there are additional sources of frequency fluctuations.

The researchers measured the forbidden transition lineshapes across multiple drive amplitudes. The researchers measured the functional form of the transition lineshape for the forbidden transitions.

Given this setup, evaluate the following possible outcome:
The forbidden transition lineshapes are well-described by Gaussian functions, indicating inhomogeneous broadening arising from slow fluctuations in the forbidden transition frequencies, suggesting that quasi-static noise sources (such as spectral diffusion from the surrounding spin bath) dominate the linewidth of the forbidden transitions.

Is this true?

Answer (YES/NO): NO